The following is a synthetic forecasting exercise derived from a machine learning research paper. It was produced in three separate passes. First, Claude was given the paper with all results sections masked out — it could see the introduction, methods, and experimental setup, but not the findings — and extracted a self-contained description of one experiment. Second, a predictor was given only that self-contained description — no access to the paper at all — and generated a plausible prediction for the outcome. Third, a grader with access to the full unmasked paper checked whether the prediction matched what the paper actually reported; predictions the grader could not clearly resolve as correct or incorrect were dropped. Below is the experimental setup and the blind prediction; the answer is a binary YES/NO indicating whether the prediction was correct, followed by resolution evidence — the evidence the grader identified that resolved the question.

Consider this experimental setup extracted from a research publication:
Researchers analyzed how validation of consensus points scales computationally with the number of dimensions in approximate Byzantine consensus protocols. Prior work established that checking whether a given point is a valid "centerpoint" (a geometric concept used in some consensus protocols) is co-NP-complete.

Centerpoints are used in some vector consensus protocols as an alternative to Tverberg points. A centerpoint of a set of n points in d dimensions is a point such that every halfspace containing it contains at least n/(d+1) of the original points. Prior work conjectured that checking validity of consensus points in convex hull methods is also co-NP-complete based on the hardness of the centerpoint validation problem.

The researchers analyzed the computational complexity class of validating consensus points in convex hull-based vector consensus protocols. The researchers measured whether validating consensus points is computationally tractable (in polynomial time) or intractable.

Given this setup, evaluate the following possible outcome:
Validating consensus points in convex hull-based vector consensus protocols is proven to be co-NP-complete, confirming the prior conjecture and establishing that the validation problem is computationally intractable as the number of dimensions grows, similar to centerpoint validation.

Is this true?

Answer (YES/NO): NO